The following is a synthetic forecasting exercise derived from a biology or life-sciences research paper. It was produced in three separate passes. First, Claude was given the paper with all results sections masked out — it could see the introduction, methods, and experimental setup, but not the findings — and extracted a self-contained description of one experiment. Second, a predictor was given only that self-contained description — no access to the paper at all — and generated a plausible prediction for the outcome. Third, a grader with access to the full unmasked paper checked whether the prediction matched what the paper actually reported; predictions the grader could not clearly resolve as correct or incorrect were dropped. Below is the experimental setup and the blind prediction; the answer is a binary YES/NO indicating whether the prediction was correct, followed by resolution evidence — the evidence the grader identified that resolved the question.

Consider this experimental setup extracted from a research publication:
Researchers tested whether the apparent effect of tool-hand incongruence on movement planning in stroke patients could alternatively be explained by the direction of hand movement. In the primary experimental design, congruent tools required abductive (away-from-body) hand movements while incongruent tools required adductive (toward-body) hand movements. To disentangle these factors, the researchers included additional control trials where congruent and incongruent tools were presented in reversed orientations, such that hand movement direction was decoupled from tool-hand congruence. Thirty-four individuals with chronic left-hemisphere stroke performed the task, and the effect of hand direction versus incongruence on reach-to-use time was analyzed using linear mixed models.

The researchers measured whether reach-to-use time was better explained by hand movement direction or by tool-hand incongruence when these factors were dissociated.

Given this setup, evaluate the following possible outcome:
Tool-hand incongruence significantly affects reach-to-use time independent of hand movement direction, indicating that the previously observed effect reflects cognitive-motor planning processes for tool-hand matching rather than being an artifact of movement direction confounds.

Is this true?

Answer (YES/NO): YES